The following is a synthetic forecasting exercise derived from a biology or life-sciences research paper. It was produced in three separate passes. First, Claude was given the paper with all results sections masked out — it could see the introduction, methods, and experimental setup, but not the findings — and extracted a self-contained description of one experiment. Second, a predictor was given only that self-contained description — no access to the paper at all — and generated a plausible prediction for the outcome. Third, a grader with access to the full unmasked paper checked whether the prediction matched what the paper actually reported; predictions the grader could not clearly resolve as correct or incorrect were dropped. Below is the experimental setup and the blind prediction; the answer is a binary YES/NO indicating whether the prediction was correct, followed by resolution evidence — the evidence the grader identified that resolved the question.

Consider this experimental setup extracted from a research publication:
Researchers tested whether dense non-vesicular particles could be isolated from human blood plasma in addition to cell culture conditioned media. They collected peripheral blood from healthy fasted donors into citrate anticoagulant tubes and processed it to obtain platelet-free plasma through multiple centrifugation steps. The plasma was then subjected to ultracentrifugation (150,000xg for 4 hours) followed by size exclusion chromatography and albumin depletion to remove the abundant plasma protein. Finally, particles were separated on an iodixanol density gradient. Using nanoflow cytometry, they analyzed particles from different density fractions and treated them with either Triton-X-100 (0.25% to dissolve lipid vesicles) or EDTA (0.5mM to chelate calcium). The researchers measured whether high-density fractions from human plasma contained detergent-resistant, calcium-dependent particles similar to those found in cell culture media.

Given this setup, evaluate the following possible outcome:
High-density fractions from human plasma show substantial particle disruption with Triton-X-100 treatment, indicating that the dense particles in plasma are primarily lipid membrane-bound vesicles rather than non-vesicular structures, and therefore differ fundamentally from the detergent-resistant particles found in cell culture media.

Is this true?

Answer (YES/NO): NO